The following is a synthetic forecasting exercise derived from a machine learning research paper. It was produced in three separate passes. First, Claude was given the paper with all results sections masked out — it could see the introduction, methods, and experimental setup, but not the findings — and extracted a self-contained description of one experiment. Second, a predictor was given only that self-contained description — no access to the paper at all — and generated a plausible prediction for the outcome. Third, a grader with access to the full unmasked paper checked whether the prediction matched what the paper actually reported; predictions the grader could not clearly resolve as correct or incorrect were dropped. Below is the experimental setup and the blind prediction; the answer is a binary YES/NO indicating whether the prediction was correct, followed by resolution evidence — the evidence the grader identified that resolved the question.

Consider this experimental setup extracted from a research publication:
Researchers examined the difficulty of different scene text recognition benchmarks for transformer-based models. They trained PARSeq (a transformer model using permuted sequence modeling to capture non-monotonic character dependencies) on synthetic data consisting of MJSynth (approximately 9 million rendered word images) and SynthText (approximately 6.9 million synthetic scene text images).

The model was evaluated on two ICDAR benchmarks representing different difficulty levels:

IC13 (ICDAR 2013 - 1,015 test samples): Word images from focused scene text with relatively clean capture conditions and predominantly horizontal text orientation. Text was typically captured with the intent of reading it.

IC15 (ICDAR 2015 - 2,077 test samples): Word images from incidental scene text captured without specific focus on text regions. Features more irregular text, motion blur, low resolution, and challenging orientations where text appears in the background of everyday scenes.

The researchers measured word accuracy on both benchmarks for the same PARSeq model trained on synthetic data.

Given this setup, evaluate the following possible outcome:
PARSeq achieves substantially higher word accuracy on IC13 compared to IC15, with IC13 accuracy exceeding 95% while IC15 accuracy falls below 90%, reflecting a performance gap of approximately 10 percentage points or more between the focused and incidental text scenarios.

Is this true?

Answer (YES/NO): YES